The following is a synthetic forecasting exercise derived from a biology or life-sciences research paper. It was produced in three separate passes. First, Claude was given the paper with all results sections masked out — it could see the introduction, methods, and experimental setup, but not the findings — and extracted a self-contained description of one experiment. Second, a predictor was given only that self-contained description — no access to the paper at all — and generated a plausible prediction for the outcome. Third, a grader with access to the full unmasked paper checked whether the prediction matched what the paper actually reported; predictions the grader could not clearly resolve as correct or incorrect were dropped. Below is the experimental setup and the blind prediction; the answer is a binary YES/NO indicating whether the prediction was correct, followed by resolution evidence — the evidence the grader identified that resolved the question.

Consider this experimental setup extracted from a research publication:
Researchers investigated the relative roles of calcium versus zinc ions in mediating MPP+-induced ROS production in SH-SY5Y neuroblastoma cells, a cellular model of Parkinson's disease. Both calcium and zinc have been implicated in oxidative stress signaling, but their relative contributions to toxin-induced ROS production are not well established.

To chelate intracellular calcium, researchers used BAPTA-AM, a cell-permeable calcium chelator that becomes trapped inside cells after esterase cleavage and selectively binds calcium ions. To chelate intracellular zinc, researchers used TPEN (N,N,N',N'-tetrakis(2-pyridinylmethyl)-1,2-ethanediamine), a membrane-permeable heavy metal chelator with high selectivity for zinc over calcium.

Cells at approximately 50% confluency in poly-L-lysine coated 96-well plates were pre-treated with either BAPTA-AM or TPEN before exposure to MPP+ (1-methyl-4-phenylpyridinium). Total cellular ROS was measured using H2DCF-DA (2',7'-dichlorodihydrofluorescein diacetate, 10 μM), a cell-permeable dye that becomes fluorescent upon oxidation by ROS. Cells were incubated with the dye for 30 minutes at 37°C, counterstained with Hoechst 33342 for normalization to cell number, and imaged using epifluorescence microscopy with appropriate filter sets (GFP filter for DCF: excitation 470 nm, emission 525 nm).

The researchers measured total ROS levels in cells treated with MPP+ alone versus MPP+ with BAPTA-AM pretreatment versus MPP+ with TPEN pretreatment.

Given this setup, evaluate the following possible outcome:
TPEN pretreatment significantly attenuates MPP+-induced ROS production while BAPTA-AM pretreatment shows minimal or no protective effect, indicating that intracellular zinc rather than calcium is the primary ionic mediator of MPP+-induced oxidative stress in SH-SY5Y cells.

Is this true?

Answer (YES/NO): NO